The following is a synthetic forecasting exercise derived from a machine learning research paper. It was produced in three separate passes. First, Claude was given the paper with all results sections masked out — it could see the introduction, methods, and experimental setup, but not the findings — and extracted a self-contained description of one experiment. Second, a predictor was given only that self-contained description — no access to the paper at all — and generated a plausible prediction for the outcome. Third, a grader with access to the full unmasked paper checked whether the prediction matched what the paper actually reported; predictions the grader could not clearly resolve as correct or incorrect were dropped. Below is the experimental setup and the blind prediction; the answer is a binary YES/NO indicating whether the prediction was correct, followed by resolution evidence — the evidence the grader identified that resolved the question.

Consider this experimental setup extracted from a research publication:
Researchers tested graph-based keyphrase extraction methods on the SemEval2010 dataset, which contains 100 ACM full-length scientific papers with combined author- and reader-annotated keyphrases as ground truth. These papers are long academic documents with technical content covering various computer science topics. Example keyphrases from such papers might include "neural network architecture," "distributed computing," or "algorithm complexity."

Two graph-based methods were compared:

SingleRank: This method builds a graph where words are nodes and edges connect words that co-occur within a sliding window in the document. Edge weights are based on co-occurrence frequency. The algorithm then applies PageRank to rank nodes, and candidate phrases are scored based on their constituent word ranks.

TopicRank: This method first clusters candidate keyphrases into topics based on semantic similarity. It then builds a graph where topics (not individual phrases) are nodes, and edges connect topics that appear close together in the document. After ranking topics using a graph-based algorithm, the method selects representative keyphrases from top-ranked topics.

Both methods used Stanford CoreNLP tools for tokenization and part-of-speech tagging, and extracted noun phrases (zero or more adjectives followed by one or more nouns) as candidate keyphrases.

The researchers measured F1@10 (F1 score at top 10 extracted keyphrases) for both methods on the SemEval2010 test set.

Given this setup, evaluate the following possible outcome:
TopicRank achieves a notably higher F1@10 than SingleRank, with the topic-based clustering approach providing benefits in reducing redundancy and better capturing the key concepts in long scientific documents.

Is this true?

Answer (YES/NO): YES